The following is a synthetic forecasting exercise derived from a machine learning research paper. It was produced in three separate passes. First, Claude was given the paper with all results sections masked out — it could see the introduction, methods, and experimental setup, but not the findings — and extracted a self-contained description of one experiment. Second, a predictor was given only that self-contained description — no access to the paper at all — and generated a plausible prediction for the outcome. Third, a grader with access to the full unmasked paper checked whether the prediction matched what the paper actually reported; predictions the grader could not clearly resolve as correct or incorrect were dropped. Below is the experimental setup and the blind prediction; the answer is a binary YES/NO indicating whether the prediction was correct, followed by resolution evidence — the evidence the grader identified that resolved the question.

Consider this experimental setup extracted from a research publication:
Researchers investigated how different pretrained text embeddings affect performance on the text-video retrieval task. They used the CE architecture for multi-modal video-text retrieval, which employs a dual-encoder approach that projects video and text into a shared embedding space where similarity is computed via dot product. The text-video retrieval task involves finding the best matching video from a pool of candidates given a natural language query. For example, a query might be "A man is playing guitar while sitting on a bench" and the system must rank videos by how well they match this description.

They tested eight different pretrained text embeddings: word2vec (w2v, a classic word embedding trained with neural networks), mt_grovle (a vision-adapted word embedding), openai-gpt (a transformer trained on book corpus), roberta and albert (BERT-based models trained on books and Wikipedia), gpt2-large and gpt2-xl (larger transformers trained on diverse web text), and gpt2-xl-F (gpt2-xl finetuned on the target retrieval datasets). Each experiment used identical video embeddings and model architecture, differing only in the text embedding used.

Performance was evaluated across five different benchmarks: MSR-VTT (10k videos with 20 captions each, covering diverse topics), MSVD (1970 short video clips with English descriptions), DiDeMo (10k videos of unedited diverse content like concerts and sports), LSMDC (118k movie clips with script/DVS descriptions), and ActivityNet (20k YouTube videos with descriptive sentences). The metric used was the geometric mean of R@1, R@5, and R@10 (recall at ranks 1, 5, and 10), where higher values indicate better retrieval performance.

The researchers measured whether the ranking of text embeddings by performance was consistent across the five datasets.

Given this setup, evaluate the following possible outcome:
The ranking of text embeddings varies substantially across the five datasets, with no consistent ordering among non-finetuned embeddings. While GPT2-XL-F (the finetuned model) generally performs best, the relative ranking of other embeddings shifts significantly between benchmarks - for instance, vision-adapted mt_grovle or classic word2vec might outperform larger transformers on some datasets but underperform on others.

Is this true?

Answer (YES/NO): YES